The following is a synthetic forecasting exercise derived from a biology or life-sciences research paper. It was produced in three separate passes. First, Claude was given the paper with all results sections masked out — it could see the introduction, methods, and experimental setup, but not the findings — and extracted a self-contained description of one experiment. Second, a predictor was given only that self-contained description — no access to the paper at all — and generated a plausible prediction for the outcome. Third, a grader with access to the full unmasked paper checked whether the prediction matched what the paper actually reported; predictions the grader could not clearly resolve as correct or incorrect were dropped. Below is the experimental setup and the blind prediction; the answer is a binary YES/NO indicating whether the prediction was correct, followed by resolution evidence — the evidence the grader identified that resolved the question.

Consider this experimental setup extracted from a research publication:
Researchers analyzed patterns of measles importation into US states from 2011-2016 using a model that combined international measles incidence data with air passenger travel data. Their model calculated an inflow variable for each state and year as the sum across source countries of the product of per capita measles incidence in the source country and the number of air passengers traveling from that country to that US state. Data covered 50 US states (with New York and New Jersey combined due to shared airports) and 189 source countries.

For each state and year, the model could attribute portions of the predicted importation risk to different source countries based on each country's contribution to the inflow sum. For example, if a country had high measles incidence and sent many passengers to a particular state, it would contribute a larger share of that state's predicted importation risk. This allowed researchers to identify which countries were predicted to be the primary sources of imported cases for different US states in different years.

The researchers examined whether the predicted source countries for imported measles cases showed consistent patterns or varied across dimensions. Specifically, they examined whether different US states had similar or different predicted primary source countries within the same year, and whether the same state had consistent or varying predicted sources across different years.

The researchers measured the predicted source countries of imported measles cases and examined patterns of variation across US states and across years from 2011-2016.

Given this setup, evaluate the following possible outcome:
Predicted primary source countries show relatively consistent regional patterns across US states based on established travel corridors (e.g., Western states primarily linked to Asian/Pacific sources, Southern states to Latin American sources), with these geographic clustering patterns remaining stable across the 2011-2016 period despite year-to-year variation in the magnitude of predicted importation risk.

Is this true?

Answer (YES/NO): NO